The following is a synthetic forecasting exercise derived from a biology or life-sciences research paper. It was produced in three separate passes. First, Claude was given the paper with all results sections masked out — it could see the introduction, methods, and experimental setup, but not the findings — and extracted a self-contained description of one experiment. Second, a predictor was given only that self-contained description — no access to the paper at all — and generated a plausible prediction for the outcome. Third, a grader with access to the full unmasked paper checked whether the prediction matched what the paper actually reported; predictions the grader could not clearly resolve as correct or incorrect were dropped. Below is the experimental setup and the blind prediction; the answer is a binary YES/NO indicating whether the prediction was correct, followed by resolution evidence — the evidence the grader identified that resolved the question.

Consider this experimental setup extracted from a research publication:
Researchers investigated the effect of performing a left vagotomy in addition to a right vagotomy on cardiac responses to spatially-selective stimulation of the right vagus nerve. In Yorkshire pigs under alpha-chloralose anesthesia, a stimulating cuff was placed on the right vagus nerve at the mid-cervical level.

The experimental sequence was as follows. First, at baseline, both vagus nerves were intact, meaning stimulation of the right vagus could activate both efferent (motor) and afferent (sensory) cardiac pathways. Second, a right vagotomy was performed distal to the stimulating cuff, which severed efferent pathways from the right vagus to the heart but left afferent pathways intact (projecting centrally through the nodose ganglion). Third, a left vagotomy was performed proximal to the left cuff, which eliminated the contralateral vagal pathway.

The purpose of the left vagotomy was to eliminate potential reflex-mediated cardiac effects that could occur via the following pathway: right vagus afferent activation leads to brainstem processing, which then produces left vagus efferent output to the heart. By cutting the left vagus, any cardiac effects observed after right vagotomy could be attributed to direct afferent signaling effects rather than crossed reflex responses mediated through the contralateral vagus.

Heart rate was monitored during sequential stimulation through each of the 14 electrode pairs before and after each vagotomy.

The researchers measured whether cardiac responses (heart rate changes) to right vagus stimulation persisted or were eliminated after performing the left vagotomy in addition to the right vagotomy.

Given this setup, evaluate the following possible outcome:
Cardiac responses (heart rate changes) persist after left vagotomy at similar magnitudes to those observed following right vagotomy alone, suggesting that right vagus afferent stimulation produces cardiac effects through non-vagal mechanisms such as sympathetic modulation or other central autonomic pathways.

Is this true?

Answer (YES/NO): NO